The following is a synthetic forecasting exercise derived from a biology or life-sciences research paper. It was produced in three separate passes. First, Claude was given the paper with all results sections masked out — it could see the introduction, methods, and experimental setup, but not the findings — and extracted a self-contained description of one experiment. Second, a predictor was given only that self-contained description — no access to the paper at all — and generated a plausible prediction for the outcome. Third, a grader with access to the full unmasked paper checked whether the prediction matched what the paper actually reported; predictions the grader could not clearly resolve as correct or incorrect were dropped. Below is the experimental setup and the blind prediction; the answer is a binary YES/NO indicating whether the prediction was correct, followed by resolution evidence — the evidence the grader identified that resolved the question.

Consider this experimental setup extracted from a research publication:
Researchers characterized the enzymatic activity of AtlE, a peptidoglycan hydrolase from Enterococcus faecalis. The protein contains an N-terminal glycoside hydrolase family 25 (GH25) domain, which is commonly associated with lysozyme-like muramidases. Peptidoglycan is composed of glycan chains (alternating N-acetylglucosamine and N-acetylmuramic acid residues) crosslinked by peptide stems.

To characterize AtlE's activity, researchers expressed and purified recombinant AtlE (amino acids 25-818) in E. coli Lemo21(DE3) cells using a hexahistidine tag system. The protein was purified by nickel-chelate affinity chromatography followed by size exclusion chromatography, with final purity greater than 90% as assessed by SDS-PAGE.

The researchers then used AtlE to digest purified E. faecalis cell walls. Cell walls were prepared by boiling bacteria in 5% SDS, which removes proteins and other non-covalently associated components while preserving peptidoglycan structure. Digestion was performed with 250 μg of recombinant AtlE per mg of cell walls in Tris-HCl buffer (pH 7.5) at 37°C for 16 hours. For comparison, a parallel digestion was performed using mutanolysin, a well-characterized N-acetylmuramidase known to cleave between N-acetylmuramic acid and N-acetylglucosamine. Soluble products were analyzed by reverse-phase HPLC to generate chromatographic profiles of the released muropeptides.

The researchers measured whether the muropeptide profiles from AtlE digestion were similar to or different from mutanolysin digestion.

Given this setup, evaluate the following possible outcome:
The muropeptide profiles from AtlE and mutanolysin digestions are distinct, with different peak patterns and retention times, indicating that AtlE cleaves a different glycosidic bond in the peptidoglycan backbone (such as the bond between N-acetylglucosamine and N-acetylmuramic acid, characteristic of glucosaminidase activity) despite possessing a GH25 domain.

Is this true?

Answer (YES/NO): NO